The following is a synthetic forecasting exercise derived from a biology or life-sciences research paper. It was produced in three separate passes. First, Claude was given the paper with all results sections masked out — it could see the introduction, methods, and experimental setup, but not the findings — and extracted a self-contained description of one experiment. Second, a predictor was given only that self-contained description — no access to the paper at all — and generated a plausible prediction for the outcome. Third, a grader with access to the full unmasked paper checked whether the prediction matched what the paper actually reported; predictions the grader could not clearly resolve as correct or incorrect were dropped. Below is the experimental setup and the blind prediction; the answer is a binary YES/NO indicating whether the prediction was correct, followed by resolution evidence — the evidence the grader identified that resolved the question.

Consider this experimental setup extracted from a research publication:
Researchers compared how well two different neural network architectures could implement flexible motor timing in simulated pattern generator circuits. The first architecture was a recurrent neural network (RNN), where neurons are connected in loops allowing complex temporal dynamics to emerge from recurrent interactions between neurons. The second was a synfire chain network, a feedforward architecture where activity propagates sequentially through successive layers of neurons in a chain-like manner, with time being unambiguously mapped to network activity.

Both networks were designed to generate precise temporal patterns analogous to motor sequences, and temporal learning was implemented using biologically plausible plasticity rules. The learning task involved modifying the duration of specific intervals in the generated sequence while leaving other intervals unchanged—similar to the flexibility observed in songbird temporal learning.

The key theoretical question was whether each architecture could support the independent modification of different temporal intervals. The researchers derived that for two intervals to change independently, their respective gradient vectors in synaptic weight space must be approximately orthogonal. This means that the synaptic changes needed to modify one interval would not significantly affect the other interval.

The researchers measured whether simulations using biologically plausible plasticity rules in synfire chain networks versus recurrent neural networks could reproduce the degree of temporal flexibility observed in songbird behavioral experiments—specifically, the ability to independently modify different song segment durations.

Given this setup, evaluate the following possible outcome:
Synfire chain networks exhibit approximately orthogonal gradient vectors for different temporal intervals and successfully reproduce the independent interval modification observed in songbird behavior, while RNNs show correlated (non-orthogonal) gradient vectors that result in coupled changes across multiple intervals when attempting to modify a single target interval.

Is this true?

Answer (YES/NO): YES